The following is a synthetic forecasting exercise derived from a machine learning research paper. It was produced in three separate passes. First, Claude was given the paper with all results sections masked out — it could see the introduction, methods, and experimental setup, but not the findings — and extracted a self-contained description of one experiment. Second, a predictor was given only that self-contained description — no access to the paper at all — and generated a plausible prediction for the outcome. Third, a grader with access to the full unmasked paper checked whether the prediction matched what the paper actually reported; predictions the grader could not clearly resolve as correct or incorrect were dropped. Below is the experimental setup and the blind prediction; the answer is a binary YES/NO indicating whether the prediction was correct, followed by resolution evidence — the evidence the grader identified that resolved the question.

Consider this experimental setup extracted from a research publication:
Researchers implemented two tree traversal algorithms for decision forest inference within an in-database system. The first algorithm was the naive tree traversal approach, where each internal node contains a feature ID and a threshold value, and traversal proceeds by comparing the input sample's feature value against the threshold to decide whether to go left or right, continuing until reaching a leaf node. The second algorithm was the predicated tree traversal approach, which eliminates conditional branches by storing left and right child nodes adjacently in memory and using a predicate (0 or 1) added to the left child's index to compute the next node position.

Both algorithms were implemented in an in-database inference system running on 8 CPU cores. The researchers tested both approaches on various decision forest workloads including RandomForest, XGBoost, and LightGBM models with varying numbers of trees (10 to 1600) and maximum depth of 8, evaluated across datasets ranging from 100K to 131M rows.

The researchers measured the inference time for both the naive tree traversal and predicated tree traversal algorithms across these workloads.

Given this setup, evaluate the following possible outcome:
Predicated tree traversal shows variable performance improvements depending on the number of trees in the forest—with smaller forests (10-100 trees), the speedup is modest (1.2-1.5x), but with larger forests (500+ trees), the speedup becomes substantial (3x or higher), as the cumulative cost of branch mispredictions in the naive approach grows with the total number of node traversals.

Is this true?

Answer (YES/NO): NO